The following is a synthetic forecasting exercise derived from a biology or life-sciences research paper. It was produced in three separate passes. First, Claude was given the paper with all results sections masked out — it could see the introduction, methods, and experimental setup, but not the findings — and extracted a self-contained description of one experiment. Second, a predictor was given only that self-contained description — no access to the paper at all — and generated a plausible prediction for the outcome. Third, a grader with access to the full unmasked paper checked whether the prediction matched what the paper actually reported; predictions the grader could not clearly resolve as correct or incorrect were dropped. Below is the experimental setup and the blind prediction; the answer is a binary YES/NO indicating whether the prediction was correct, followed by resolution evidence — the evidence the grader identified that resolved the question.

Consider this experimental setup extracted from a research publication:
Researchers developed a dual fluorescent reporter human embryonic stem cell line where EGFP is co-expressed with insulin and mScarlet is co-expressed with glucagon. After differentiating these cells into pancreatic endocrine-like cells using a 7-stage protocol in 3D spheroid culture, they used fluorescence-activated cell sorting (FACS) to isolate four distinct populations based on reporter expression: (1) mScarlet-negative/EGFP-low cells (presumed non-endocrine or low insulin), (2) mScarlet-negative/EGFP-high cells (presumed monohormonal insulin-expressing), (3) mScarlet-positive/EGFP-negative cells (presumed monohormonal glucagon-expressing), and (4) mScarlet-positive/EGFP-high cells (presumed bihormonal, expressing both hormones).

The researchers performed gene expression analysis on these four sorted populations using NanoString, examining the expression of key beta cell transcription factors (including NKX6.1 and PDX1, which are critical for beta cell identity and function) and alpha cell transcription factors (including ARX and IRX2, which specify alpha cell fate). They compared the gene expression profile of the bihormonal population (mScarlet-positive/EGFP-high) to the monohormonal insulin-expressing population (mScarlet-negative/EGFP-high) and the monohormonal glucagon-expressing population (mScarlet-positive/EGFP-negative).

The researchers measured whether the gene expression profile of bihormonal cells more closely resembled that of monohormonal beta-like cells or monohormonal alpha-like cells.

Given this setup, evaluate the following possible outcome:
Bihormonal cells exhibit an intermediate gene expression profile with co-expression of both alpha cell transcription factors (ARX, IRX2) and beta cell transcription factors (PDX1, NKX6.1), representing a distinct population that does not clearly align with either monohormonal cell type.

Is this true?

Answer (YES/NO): NO